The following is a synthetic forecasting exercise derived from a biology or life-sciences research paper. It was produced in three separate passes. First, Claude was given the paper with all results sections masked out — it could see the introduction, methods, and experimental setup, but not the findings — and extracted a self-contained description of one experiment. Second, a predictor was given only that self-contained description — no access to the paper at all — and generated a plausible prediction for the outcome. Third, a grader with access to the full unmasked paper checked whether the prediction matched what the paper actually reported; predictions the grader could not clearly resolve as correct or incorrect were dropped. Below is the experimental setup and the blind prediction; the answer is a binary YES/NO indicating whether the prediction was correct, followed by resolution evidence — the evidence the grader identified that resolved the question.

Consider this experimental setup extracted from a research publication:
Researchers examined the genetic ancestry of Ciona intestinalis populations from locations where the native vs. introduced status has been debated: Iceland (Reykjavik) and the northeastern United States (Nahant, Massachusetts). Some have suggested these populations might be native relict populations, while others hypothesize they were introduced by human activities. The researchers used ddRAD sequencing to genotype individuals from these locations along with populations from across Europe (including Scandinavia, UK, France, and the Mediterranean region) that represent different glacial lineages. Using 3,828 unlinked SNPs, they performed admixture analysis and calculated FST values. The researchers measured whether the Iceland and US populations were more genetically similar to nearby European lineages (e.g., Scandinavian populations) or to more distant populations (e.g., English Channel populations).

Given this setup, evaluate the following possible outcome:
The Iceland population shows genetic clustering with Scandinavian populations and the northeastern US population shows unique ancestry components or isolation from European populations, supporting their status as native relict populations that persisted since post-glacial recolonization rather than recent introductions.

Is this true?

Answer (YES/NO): NO